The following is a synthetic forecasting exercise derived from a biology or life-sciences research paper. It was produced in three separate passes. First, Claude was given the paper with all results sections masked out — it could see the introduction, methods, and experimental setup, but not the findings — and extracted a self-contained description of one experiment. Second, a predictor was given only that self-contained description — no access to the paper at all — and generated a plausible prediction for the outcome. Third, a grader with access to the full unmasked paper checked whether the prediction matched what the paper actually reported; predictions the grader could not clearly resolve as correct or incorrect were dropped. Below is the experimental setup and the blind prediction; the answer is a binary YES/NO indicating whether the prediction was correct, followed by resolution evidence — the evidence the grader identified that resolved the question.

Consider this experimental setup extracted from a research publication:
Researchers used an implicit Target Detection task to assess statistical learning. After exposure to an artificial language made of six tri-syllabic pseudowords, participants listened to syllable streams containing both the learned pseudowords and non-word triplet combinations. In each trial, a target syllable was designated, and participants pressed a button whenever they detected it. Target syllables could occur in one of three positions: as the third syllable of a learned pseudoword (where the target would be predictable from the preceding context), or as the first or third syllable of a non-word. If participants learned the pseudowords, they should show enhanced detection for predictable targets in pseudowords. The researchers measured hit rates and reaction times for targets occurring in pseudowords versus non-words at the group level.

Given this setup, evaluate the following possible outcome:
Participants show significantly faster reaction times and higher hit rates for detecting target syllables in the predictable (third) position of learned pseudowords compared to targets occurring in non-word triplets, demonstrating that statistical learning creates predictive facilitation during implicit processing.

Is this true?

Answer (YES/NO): YES